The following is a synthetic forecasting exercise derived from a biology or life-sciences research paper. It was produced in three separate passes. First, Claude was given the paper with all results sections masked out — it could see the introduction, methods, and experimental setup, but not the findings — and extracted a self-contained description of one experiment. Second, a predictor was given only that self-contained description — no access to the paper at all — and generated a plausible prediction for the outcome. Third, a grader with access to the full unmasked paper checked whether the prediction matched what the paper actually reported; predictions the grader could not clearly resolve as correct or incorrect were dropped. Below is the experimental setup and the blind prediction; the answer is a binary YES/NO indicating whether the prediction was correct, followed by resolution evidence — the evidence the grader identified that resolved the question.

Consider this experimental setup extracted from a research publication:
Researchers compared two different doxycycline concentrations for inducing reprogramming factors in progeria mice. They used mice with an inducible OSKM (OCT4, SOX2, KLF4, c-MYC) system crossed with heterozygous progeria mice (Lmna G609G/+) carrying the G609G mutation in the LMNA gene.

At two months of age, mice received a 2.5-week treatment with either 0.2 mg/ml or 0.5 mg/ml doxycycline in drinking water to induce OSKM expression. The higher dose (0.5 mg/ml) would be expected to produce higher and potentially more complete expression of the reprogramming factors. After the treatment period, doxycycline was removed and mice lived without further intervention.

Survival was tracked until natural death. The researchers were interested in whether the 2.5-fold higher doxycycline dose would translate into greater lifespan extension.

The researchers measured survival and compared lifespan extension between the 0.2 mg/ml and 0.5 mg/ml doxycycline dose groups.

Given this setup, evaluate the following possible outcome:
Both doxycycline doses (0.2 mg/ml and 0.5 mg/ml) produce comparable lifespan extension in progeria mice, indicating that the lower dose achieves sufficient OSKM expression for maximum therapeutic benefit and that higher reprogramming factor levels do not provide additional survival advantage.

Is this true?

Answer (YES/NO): NO